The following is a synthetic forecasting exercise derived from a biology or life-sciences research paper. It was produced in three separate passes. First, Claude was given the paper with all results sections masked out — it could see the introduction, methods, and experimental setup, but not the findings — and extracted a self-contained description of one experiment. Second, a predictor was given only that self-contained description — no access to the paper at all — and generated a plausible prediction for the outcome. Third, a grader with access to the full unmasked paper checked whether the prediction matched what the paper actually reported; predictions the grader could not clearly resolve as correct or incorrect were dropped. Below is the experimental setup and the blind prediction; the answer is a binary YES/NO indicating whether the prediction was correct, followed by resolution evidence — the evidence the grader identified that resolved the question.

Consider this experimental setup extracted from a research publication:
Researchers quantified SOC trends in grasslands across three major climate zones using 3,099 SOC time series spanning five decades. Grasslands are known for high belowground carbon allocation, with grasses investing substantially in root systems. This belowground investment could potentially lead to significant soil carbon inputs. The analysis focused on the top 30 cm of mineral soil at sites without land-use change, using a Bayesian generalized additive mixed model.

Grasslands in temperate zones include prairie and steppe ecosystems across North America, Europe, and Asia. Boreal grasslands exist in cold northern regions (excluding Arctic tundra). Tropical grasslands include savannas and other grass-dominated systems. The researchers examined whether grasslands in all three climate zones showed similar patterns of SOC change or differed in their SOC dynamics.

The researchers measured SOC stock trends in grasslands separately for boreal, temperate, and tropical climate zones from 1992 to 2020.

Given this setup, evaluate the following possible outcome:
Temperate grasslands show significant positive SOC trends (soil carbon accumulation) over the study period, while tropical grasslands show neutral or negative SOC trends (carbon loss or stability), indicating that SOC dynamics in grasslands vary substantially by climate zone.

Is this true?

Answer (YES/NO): NO